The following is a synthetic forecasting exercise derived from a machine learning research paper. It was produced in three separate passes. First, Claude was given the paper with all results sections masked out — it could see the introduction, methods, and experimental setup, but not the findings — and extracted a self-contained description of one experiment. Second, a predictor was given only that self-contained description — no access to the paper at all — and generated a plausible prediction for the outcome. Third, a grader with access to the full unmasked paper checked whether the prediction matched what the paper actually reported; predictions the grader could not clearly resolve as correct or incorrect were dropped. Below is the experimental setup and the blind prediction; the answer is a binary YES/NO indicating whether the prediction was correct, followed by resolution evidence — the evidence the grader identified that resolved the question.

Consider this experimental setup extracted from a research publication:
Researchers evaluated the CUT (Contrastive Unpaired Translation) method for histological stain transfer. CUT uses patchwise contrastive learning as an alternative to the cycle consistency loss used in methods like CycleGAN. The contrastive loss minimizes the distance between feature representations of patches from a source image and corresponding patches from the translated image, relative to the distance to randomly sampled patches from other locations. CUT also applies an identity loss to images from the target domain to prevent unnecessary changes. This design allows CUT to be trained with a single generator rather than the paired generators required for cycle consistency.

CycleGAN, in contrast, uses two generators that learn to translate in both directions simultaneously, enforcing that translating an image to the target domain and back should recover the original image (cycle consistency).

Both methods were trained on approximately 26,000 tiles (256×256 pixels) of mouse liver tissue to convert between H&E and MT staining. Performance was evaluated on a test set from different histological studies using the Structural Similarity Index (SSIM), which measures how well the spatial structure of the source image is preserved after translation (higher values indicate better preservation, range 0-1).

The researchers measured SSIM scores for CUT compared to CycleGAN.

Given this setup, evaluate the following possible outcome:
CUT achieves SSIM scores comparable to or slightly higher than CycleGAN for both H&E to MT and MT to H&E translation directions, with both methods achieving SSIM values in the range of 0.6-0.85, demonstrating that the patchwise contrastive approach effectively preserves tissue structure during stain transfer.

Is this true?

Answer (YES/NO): NO